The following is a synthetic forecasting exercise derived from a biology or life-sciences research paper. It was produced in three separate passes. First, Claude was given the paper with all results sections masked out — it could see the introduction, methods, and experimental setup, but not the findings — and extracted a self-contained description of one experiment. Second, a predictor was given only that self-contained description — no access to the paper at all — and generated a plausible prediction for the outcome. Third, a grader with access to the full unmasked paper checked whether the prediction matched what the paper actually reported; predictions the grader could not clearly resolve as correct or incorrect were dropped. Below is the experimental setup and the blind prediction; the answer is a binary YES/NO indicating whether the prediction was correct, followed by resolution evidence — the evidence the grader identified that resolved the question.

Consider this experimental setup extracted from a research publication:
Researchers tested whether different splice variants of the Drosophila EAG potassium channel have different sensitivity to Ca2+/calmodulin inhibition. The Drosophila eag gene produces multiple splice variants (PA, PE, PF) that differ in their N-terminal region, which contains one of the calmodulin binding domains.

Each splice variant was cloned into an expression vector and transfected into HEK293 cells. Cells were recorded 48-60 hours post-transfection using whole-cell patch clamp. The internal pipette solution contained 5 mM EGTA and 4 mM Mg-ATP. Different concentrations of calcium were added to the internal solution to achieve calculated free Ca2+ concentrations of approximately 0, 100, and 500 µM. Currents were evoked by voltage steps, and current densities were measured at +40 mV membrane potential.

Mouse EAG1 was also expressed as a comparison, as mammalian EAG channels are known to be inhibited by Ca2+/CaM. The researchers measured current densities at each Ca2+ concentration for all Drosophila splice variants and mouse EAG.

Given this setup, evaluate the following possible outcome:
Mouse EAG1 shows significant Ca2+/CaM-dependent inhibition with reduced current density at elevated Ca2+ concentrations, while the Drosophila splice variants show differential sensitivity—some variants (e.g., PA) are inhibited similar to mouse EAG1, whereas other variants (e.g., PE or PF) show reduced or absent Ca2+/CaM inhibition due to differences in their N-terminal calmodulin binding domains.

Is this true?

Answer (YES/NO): NO